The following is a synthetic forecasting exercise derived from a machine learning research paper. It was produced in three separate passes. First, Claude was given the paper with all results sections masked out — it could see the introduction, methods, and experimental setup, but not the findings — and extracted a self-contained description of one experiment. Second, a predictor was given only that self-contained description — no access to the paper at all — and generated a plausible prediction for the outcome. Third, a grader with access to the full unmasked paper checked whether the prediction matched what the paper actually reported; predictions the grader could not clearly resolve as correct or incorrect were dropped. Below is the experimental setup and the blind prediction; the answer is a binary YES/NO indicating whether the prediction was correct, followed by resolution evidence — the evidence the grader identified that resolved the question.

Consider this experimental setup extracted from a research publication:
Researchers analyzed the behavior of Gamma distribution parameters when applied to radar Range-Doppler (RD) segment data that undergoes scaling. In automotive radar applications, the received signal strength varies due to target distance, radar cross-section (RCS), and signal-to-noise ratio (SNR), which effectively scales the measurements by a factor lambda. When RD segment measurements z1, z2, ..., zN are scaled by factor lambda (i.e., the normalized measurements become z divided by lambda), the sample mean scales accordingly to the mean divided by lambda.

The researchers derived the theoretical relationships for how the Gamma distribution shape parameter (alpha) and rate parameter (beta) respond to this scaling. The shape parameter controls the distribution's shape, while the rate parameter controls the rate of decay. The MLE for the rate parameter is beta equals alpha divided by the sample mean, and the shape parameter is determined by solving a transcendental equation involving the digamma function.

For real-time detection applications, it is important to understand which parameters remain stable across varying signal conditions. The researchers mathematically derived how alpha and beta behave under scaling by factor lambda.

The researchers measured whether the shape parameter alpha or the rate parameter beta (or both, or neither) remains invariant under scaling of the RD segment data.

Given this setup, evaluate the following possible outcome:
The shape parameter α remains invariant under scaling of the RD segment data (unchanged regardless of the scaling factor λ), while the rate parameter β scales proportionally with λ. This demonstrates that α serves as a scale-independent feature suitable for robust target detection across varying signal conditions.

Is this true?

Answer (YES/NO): YES